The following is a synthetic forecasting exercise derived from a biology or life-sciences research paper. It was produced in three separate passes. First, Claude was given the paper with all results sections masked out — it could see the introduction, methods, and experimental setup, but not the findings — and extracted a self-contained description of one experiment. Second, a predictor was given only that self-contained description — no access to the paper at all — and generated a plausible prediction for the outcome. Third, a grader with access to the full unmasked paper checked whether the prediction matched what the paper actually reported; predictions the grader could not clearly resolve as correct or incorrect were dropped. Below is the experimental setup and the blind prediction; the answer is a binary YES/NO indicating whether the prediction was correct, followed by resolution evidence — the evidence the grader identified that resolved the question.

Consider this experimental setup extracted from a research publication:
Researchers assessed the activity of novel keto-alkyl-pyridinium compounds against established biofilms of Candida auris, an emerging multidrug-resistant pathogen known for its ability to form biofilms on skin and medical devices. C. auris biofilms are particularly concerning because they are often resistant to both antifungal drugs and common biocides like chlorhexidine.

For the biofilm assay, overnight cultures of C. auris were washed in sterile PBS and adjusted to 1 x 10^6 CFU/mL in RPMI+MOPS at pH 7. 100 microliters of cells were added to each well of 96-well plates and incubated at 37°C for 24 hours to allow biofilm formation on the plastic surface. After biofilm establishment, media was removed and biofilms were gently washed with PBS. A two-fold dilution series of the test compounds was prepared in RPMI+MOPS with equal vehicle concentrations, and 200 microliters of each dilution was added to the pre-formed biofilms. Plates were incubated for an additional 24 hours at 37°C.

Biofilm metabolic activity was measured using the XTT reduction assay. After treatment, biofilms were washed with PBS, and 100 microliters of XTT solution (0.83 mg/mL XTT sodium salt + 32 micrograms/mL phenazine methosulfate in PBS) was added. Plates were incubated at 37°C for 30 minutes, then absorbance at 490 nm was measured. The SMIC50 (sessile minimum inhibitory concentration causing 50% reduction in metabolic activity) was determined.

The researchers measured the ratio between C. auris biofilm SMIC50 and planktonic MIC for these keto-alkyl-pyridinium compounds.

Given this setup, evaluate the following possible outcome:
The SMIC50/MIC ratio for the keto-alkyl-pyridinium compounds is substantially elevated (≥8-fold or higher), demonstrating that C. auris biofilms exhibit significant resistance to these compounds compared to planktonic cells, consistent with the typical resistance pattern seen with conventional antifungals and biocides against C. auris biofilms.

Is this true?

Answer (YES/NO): NO